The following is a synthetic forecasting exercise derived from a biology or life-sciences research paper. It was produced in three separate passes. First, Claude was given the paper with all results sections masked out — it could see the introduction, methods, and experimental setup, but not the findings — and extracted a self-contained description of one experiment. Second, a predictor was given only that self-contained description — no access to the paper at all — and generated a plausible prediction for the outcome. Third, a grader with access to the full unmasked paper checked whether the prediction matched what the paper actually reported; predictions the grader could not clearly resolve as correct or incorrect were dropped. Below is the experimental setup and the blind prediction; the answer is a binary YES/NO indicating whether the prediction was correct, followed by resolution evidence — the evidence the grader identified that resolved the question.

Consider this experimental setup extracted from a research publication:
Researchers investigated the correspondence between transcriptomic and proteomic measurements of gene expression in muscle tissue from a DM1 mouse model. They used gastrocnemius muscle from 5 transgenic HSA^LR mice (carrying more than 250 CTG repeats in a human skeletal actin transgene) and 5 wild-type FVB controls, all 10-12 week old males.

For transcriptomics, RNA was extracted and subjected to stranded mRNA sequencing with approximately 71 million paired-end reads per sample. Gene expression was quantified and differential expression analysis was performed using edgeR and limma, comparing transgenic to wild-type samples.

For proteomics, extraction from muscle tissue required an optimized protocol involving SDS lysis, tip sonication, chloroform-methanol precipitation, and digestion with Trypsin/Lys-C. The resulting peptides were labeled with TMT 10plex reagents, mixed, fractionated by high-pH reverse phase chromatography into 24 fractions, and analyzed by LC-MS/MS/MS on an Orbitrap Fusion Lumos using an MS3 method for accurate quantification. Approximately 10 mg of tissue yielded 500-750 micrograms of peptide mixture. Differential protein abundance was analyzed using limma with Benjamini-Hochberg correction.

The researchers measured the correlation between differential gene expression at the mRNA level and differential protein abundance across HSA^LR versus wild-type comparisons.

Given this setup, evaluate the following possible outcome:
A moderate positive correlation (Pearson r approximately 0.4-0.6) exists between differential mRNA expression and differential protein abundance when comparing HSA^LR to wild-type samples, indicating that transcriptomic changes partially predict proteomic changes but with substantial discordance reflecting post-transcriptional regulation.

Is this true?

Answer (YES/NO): NO